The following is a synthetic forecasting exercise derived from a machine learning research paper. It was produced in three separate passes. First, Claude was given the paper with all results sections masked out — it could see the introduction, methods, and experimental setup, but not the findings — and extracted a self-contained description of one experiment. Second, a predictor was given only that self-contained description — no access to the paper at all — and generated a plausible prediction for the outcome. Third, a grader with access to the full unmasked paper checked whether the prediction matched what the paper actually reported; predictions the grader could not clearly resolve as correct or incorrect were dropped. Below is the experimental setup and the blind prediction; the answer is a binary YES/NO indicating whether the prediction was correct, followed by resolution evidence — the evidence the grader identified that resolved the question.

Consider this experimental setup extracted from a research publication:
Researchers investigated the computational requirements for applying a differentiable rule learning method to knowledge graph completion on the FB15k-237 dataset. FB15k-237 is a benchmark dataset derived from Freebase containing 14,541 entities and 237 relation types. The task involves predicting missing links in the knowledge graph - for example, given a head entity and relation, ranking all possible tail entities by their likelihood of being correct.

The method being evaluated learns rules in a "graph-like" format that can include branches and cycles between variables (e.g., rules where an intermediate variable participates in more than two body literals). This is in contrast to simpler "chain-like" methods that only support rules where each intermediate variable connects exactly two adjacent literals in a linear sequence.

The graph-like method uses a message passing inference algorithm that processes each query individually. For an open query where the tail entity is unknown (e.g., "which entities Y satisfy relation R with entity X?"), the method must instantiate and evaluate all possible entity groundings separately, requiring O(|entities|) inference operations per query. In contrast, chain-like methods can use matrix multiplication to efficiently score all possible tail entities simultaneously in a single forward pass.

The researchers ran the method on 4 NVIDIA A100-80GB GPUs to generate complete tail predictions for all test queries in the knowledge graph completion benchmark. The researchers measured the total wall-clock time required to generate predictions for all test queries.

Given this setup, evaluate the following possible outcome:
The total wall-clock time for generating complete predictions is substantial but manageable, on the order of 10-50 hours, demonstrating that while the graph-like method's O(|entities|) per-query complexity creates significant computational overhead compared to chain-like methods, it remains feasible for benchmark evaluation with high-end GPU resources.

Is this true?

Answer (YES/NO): YES